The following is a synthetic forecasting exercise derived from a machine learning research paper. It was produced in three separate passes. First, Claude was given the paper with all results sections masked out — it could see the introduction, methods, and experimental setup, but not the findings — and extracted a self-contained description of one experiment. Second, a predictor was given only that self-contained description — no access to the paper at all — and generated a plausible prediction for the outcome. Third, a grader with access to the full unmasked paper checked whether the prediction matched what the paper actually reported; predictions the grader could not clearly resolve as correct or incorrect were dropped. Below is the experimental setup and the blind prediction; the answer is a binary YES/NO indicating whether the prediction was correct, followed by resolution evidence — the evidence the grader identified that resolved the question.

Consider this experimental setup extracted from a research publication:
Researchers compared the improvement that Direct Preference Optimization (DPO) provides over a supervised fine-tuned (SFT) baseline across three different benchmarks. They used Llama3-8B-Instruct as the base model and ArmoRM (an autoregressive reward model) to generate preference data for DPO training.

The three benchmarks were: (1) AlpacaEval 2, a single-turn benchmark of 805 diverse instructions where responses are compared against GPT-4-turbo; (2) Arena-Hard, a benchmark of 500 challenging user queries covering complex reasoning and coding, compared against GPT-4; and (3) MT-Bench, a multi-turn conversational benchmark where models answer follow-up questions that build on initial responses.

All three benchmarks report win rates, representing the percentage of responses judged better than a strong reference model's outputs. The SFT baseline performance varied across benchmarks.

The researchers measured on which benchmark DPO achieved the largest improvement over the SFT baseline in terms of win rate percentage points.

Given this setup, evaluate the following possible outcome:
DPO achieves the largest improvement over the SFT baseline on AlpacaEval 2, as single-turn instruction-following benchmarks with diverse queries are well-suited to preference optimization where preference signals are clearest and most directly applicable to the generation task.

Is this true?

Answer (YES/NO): NO